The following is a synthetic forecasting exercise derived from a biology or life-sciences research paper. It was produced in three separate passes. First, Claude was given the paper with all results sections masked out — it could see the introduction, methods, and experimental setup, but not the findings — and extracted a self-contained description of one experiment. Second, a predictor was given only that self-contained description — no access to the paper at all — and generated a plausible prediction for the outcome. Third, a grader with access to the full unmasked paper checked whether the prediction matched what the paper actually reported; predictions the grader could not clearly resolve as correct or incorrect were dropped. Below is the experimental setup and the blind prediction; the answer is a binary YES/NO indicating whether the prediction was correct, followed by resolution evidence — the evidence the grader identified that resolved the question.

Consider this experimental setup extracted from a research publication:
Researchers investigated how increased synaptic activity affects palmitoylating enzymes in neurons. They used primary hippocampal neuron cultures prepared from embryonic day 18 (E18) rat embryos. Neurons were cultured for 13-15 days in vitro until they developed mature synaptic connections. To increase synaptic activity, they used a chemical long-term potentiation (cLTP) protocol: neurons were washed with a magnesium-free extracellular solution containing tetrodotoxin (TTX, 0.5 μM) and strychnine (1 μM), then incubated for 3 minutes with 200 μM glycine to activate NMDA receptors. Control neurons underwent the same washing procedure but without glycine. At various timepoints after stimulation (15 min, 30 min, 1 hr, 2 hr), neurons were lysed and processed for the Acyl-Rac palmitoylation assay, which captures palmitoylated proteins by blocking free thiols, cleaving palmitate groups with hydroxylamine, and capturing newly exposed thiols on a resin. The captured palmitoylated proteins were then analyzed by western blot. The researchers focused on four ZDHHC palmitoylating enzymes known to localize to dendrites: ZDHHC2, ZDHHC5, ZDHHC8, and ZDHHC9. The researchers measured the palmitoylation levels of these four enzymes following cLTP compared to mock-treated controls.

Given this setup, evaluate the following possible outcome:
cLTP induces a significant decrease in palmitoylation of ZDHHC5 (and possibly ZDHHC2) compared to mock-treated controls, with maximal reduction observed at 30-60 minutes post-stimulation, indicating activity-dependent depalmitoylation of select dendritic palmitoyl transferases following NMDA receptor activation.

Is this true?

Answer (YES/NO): NO